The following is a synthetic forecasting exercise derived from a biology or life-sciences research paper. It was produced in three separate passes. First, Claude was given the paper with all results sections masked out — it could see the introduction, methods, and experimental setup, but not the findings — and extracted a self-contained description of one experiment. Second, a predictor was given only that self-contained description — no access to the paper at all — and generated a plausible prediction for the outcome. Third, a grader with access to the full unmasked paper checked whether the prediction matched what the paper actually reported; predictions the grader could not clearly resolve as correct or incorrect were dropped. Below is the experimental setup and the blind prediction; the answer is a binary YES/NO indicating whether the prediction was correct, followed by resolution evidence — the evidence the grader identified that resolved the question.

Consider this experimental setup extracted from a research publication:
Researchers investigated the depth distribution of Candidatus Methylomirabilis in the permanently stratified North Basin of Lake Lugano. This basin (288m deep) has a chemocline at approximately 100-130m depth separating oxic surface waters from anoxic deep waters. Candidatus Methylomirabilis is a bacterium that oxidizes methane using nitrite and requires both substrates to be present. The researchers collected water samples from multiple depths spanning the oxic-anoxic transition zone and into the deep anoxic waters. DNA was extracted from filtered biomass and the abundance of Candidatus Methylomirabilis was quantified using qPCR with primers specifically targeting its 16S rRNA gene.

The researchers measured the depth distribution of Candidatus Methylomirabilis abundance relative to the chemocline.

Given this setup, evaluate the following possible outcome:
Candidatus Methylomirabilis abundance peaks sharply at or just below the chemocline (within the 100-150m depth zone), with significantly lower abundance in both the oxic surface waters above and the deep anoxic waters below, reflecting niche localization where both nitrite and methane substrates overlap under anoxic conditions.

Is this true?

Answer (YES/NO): NO